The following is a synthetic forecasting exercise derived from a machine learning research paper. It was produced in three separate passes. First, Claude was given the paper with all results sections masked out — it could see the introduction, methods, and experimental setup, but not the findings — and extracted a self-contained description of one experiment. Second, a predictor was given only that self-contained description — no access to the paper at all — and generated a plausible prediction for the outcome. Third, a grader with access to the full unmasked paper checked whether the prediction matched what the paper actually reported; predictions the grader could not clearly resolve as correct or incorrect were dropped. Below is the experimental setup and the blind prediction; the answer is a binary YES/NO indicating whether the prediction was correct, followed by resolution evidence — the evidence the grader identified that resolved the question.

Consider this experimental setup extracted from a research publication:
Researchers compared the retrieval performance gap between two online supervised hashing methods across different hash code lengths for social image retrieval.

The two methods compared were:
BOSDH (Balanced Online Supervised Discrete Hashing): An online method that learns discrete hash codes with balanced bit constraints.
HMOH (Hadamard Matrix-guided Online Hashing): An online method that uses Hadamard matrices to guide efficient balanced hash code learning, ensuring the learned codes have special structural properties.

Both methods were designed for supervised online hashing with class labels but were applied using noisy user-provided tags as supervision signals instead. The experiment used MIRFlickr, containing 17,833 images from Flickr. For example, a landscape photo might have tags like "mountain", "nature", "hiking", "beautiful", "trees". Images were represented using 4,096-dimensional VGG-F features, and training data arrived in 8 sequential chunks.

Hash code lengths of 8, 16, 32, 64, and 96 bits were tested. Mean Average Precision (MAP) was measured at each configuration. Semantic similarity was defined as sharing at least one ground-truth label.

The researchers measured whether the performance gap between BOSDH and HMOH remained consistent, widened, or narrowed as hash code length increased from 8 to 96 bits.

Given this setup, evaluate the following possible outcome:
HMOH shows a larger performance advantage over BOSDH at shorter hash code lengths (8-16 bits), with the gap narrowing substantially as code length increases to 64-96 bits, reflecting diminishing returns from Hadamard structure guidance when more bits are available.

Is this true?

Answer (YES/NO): NO